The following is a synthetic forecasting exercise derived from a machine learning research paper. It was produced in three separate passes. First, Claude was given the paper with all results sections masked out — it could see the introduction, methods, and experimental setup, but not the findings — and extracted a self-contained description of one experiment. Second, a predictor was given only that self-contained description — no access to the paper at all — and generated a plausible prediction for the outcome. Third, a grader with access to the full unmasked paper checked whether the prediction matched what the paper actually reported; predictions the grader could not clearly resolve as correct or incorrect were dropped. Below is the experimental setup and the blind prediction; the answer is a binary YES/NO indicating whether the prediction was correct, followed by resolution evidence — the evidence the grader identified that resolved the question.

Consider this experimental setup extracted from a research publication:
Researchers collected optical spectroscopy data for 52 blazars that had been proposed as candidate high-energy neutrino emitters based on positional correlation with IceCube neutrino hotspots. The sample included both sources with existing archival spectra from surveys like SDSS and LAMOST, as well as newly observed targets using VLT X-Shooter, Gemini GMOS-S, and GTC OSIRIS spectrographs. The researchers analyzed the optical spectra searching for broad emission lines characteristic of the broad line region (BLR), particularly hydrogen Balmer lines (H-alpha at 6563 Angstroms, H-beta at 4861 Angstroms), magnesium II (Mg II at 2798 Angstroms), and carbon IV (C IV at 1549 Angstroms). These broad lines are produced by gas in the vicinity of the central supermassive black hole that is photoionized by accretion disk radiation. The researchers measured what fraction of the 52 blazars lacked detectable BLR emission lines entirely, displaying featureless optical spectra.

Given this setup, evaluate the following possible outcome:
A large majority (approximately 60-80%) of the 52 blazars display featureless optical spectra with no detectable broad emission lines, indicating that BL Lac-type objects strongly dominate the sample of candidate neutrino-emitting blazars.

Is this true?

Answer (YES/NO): NO